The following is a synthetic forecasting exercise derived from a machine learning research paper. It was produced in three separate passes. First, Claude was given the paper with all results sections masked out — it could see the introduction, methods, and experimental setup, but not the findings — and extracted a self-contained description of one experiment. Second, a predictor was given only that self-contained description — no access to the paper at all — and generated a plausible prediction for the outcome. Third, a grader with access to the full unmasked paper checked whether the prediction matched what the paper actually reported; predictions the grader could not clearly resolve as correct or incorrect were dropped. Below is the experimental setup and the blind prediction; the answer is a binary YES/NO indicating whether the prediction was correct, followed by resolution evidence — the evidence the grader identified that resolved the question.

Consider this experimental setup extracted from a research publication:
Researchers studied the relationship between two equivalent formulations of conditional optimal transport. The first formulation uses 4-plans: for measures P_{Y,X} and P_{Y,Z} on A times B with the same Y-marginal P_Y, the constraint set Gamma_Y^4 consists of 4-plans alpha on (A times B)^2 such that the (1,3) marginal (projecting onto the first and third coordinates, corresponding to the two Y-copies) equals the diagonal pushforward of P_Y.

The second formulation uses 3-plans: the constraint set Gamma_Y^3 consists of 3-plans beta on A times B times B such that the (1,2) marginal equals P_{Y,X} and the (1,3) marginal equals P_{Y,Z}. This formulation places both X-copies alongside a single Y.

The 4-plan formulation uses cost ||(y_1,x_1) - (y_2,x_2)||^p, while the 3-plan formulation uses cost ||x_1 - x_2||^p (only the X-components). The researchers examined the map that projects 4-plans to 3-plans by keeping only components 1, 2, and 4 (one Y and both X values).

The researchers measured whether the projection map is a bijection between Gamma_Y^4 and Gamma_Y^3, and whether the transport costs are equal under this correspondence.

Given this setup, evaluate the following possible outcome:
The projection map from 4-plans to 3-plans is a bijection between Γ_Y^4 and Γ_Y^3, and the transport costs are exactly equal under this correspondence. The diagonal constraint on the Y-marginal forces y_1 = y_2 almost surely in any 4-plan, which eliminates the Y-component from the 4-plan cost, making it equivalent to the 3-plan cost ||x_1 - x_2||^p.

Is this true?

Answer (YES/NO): YES